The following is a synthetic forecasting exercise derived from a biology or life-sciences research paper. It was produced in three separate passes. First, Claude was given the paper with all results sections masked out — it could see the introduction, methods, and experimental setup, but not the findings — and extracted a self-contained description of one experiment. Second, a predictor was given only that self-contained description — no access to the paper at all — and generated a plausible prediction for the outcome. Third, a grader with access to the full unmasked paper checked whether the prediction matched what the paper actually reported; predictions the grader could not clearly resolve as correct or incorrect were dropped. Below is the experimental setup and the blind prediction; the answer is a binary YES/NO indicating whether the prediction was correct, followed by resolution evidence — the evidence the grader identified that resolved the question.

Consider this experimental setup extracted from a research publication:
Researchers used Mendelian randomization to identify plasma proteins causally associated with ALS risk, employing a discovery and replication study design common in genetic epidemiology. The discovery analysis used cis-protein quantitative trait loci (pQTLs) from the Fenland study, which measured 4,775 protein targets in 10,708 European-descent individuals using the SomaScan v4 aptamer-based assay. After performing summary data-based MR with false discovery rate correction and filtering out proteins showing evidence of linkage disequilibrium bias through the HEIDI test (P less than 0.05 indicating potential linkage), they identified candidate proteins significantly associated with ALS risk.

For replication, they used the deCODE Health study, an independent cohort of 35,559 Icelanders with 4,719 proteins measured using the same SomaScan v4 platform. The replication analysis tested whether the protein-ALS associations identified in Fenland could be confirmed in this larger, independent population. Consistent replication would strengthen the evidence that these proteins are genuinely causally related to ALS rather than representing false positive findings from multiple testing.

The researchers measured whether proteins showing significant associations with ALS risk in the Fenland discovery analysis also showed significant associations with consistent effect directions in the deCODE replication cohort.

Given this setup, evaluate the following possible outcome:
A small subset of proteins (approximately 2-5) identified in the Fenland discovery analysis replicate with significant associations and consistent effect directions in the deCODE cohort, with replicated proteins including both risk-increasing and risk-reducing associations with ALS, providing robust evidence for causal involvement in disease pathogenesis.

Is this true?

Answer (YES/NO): YES